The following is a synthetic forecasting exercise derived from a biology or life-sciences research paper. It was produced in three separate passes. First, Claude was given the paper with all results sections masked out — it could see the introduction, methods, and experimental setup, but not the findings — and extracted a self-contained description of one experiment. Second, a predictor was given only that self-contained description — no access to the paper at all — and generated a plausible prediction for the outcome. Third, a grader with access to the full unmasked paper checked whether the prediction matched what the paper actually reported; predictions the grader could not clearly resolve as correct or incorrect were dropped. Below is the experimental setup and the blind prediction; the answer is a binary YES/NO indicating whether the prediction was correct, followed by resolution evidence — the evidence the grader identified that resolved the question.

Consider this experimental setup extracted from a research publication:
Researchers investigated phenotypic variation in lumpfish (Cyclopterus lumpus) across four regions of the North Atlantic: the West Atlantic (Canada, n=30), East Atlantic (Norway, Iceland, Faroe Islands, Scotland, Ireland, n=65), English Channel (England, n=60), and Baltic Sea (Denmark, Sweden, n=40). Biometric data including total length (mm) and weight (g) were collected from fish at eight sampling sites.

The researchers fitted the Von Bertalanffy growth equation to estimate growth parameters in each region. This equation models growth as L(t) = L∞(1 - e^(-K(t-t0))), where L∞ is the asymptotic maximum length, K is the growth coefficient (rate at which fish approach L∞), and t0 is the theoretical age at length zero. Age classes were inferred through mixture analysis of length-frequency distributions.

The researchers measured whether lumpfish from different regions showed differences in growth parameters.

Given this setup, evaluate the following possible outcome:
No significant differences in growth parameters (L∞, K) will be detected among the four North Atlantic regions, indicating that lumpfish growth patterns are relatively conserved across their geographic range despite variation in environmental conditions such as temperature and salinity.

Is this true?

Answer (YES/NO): NO